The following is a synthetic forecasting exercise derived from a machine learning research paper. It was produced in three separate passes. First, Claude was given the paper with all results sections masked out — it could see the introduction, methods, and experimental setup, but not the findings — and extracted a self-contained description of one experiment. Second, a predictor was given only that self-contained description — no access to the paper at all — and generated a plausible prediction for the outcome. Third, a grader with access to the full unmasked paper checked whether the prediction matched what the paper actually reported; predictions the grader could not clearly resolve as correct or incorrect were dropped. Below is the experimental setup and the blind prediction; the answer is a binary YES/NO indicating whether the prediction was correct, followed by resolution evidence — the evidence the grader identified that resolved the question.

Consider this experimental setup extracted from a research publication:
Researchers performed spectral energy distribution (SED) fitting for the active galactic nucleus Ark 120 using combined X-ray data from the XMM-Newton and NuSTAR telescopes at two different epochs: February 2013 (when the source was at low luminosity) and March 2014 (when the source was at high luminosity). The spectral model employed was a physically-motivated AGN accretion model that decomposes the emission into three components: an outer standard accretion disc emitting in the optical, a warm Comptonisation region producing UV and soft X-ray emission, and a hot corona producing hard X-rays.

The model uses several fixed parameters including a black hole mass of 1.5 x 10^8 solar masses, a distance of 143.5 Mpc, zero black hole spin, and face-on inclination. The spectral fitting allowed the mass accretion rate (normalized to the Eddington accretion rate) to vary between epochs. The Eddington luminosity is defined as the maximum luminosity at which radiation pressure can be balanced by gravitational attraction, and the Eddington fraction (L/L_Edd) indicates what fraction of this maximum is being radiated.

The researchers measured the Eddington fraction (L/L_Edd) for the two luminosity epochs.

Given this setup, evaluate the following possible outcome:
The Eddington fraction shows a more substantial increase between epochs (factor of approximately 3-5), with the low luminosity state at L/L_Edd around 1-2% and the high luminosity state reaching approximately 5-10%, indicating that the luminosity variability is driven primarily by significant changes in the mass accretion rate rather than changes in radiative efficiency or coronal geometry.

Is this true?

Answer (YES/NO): NO